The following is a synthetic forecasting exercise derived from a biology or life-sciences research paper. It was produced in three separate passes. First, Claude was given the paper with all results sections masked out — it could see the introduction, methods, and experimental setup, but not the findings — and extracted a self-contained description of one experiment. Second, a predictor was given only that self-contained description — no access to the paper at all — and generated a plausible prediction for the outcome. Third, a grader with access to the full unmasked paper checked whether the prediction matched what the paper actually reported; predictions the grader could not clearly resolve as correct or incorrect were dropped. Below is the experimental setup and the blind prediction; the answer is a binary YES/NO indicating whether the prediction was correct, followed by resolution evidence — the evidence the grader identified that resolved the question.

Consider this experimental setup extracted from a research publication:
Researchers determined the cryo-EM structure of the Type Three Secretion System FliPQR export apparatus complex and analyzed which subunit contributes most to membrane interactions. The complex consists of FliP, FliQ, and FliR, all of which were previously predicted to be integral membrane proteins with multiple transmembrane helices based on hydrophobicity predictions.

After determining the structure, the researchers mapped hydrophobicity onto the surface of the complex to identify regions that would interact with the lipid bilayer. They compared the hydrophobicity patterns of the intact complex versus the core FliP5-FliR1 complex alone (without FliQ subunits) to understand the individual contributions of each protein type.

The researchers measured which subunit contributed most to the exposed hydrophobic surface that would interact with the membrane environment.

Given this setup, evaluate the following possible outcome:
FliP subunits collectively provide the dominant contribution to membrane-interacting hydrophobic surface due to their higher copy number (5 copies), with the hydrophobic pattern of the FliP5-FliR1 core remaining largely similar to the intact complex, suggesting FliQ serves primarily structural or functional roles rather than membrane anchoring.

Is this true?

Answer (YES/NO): NO